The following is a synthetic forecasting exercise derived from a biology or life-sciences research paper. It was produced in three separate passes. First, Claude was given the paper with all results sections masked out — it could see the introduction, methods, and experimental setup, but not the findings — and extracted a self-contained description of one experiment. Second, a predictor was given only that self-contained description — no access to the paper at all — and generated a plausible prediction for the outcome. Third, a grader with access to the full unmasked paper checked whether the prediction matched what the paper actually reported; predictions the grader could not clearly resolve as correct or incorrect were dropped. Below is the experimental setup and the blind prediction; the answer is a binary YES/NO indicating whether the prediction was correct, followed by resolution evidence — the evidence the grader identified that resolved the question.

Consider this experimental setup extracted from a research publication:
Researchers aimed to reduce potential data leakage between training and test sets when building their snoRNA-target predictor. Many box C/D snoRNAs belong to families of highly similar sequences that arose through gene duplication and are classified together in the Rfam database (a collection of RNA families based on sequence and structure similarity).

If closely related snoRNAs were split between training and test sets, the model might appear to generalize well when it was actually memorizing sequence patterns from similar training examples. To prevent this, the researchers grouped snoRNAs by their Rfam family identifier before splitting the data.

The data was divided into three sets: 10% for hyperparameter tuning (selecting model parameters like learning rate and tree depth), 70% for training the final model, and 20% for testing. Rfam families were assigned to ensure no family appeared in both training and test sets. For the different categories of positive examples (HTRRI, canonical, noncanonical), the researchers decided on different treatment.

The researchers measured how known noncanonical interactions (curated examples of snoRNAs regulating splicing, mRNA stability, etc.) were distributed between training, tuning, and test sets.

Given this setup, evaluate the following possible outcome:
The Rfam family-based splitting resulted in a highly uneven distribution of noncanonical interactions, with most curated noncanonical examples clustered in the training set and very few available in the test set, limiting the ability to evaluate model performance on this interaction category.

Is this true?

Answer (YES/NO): NO